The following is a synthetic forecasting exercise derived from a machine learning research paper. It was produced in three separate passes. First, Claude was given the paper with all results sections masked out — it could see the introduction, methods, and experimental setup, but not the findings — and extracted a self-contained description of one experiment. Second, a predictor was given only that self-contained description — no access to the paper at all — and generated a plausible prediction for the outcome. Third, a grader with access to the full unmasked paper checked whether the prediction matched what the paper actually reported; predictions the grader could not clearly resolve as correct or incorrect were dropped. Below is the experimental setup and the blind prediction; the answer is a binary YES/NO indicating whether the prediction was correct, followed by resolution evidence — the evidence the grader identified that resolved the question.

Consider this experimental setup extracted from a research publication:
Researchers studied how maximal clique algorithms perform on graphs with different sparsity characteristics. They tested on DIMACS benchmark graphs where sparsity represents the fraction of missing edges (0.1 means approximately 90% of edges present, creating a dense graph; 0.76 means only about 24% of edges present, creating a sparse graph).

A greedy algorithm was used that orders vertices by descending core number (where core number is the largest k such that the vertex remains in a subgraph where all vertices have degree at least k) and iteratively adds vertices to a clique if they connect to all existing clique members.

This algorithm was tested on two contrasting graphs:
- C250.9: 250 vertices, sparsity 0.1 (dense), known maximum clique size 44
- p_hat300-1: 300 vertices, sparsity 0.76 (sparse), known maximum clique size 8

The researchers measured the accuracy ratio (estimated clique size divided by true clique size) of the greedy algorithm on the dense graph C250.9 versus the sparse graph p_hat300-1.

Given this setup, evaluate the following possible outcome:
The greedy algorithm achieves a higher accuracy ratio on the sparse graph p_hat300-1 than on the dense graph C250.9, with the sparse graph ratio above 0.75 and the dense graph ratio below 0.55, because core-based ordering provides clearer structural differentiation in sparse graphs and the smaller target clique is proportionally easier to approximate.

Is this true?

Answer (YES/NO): NO